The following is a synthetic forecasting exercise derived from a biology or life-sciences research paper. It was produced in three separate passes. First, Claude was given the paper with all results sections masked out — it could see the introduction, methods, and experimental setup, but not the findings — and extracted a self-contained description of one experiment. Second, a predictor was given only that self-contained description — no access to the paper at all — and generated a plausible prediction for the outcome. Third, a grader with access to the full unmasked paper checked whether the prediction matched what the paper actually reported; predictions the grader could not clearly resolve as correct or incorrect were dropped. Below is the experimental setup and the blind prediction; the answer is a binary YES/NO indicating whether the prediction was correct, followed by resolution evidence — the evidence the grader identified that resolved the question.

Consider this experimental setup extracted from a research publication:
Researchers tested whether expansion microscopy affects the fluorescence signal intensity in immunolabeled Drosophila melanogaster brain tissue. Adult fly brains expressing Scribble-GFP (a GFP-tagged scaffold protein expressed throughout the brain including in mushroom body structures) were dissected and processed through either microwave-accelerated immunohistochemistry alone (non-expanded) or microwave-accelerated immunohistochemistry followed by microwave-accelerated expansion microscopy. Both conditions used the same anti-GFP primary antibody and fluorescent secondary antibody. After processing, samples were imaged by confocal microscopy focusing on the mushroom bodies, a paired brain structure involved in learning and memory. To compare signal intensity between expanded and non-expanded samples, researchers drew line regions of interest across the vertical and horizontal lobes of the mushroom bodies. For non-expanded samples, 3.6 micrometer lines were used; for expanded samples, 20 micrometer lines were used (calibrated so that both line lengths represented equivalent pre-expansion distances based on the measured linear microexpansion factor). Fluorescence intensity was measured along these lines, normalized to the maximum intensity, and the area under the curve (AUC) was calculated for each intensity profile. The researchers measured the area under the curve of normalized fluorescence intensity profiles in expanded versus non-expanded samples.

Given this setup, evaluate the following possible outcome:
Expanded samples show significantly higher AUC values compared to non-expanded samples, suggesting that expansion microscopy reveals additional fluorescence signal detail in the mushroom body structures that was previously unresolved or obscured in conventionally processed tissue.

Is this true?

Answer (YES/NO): NO